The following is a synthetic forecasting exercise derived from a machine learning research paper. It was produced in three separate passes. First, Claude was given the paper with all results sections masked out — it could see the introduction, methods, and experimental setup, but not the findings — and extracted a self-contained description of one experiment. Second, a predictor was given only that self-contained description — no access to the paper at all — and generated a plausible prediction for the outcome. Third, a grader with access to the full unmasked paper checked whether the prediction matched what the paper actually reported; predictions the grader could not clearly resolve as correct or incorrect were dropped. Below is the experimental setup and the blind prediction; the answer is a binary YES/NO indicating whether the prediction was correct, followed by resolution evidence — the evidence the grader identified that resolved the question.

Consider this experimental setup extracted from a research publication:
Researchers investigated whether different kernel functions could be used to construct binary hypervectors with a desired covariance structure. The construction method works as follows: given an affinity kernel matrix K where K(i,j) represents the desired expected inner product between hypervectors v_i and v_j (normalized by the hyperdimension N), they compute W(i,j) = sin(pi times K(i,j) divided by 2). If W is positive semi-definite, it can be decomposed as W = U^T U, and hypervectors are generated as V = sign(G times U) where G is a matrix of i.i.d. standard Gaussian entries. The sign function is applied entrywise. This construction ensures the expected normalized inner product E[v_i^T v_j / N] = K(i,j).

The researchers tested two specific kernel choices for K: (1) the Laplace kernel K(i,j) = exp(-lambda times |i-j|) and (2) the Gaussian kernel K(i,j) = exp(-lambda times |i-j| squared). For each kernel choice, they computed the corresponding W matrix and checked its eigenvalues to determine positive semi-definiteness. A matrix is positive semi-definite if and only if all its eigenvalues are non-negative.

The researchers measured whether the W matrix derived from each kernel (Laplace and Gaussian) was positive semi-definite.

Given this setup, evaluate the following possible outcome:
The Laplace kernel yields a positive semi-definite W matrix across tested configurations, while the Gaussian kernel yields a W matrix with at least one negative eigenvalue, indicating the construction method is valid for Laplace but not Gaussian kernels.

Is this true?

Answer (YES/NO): YES